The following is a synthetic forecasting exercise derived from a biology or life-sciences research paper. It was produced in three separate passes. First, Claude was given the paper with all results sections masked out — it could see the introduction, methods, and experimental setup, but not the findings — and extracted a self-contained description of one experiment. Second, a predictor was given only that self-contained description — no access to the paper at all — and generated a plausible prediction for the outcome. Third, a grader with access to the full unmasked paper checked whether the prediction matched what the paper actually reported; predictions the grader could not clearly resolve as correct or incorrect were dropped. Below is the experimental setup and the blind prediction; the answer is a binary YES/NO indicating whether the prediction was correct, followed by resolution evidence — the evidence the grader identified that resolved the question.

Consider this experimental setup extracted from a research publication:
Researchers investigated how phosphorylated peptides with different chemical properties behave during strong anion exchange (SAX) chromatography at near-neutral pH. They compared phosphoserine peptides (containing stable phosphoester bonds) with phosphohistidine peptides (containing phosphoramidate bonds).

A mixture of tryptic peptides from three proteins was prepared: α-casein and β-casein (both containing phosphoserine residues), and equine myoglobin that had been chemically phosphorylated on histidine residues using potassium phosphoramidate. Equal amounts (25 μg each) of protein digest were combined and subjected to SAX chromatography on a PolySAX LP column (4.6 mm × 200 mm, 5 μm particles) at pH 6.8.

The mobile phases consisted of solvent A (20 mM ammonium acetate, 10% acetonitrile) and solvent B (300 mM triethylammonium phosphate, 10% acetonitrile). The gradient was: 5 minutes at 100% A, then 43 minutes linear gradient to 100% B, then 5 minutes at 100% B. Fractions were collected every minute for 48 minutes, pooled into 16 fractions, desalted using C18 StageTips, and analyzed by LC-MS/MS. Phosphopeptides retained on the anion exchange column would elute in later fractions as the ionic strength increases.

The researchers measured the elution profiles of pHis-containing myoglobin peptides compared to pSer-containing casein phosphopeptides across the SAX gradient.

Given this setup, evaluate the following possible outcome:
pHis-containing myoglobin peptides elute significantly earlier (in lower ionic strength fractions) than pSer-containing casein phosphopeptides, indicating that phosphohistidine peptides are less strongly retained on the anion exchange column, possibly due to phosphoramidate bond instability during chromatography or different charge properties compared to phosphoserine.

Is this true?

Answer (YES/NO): NO